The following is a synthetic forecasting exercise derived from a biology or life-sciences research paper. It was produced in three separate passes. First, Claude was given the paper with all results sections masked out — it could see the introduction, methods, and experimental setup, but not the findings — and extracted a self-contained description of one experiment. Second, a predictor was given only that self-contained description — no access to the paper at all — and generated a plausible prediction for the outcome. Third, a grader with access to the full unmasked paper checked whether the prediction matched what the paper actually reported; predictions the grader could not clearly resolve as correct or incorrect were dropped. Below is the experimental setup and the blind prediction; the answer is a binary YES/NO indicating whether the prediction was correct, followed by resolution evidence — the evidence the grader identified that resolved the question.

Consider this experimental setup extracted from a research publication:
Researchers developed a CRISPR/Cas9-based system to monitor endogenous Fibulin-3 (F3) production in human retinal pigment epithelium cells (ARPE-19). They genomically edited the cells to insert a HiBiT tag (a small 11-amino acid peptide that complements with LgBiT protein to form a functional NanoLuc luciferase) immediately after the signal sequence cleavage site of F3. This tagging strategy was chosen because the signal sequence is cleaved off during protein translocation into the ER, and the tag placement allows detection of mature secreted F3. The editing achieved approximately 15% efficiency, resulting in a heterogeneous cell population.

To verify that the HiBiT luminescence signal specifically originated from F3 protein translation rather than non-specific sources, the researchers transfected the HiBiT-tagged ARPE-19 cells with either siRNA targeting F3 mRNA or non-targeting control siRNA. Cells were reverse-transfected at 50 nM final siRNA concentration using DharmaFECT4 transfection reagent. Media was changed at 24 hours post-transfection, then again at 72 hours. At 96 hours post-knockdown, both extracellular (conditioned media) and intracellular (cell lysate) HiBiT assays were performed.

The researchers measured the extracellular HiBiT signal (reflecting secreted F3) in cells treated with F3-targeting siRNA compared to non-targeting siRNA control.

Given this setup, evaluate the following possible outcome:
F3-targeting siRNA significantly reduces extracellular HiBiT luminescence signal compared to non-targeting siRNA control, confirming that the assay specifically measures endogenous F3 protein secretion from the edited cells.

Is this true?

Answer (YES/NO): YES